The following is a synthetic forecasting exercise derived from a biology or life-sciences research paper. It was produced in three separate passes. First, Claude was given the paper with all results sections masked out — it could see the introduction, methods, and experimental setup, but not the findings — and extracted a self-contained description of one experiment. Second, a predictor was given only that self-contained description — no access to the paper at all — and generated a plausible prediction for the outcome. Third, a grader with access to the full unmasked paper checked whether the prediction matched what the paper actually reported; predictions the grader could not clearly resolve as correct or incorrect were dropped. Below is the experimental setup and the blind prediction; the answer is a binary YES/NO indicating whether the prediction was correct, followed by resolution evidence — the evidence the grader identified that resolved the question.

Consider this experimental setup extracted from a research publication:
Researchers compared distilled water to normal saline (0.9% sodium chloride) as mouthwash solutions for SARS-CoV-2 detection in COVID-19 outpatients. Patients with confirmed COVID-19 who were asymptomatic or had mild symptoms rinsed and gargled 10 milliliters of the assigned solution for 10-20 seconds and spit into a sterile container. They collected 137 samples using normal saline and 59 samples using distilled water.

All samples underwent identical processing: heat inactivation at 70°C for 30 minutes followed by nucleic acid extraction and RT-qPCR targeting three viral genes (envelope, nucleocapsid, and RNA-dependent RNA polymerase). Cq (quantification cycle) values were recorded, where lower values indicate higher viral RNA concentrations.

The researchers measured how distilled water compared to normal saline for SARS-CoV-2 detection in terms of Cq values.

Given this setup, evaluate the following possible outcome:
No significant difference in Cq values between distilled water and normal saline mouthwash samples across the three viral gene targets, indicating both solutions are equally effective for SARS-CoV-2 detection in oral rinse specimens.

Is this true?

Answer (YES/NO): NO